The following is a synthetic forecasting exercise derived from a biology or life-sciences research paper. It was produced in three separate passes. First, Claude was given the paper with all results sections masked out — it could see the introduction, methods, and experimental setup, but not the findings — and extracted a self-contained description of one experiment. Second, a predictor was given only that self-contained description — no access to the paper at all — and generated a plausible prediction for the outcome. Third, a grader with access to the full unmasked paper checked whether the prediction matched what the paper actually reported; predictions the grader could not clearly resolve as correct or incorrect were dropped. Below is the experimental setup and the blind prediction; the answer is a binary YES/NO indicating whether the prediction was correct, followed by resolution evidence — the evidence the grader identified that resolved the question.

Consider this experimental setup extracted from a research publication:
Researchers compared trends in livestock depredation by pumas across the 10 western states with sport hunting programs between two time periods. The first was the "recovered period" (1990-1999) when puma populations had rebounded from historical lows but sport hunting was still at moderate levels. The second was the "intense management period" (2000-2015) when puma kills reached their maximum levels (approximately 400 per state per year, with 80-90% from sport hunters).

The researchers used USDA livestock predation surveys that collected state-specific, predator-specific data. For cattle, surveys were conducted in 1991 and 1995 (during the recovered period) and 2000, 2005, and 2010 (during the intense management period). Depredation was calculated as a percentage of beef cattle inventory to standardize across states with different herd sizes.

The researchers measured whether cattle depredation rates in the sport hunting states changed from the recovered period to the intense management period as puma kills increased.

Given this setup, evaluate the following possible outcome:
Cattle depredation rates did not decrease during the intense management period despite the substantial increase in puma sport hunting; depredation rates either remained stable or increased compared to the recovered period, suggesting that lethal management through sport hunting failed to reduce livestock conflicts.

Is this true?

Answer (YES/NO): YES